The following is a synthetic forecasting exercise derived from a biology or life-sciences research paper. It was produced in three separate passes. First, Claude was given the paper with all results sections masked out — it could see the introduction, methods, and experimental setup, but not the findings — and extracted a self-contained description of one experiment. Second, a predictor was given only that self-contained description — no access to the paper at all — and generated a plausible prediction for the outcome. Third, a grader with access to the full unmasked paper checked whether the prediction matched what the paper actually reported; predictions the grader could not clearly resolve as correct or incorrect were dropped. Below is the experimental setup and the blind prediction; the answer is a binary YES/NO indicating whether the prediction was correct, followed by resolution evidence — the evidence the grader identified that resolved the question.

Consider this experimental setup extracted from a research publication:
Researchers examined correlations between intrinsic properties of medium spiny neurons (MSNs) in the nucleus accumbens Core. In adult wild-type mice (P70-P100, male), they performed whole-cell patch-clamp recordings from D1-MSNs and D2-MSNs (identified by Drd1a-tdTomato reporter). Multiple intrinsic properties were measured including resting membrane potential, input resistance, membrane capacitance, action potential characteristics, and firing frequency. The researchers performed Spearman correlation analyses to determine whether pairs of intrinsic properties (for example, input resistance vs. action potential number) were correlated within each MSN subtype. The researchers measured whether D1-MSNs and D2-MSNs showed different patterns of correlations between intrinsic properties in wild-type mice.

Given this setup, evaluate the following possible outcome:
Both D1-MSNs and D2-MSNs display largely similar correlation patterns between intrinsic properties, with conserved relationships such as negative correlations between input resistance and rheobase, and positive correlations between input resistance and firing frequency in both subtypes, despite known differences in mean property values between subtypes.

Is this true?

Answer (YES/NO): NO